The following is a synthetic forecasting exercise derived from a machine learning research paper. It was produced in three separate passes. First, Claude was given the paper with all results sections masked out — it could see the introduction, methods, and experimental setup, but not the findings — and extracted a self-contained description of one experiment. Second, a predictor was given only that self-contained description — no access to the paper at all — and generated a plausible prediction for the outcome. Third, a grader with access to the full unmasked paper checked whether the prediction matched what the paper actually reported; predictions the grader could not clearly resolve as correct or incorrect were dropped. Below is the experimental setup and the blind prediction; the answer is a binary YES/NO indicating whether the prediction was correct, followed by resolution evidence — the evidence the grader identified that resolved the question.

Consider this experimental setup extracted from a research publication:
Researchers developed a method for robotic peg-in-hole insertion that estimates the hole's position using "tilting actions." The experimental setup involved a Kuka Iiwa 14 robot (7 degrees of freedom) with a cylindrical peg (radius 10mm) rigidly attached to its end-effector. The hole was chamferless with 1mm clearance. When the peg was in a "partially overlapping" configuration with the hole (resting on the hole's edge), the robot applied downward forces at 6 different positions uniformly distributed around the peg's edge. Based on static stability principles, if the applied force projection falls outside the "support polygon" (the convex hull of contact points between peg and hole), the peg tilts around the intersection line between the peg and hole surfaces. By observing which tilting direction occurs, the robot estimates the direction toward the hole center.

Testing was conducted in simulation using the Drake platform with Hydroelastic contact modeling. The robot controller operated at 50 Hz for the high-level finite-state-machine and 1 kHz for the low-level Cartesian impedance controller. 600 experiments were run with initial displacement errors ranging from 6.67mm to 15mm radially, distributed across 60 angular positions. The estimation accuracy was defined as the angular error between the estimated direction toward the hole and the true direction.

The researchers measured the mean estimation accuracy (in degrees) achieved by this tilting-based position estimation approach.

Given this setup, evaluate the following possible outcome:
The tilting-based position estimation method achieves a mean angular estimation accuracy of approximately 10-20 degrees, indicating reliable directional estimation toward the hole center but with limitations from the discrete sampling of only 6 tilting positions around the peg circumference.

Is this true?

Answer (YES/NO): NO